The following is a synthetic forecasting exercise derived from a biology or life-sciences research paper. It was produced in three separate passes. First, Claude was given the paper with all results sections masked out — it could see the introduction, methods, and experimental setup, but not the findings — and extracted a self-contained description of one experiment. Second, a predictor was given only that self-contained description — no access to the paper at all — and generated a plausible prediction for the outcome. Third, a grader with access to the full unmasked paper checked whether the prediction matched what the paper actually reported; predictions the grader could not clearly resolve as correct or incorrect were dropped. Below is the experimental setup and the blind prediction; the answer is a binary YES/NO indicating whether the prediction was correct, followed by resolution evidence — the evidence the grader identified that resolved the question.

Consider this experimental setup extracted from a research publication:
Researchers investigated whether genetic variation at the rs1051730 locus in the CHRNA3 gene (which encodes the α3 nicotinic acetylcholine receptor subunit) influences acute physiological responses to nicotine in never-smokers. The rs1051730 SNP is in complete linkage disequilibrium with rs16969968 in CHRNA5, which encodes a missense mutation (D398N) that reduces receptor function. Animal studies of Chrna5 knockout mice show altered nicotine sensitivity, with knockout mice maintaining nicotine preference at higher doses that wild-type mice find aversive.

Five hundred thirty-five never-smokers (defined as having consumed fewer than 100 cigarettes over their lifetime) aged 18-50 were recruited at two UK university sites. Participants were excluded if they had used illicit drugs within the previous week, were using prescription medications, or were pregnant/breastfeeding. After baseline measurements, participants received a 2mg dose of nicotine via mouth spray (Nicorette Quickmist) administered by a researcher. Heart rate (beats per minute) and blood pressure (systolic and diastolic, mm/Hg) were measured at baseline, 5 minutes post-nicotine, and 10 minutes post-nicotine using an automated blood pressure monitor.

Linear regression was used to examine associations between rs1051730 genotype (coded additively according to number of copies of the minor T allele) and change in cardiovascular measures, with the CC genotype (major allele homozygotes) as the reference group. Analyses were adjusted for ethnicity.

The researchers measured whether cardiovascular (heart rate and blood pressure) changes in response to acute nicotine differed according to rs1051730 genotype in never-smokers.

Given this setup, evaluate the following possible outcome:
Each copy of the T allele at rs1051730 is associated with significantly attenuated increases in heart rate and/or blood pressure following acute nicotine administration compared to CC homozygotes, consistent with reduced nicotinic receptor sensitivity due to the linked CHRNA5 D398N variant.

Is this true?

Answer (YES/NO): NO